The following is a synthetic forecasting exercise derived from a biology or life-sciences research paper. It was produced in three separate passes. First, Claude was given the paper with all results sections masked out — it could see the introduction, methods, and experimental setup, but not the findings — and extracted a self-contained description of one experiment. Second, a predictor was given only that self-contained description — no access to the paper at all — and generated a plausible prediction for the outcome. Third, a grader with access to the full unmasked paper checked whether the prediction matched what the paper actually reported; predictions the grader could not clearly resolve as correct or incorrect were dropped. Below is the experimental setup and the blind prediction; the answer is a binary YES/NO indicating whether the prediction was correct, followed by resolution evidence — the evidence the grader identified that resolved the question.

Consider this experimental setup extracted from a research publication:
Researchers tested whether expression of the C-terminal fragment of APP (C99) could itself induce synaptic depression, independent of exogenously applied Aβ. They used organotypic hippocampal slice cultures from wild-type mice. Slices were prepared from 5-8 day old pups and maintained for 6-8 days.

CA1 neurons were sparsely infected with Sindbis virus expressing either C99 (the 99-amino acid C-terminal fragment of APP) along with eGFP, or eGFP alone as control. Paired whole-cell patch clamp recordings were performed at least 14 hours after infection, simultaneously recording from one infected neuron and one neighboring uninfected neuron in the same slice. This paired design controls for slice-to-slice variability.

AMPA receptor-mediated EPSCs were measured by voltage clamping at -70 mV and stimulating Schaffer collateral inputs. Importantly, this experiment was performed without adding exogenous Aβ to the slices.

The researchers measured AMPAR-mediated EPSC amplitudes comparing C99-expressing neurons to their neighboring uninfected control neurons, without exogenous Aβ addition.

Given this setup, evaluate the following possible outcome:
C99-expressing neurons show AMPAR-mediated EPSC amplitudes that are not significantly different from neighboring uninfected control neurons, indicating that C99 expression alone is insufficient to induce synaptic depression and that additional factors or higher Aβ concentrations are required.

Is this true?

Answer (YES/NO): NO